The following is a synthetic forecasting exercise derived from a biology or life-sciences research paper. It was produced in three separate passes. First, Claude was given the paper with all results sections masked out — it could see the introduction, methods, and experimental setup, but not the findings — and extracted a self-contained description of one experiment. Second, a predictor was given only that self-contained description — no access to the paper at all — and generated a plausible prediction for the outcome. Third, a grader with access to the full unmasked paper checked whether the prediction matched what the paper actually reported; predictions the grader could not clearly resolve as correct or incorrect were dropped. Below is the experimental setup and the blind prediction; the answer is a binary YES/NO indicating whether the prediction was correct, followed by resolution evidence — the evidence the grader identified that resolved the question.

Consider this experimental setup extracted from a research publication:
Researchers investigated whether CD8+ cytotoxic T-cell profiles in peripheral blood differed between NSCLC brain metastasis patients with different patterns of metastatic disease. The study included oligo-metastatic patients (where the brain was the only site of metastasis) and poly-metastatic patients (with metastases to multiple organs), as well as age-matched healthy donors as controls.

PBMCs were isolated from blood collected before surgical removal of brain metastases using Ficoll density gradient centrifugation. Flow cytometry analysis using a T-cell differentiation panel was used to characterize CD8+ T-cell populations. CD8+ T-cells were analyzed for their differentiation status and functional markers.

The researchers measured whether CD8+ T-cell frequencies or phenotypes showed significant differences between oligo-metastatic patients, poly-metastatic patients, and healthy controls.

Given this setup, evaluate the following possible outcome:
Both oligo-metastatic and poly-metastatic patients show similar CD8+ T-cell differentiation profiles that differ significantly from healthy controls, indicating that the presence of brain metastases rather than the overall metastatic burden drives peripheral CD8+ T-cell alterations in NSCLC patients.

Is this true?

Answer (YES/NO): NO